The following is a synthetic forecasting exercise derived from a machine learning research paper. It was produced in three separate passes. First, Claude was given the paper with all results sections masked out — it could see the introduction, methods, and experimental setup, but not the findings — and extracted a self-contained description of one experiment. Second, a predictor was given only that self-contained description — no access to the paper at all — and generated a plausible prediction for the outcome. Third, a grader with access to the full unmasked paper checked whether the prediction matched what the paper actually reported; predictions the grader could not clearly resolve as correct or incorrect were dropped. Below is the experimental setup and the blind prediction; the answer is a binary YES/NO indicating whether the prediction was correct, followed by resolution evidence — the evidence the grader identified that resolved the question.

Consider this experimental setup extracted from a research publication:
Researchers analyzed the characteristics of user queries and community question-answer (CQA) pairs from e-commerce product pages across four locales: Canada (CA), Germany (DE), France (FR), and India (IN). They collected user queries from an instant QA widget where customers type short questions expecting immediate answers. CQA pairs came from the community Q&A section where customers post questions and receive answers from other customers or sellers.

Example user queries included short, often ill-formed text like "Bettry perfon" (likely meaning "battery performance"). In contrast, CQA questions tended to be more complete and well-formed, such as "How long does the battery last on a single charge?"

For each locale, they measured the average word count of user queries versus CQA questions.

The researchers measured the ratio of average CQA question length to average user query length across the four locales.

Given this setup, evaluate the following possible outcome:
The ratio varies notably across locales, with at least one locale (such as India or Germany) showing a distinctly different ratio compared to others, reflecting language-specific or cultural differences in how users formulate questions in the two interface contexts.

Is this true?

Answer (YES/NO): YES